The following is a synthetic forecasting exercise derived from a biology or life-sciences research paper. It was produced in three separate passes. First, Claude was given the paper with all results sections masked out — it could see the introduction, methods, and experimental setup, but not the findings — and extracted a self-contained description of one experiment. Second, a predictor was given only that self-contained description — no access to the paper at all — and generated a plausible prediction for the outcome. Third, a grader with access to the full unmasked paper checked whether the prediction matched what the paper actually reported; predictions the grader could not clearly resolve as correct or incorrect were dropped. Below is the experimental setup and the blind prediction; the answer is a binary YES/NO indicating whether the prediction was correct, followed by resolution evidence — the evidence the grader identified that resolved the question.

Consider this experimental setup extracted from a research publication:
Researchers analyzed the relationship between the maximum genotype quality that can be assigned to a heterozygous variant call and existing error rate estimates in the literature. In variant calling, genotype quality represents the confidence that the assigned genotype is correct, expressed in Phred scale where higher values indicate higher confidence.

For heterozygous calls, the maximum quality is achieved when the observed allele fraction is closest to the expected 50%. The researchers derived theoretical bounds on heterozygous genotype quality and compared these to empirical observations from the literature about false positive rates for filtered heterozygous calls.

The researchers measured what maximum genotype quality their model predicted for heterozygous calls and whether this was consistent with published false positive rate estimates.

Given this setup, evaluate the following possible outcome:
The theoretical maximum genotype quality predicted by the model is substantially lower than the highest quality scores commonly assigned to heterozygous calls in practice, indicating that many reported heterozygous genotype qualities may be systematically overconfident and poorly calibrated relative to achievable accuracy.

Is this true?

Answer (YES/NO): NO